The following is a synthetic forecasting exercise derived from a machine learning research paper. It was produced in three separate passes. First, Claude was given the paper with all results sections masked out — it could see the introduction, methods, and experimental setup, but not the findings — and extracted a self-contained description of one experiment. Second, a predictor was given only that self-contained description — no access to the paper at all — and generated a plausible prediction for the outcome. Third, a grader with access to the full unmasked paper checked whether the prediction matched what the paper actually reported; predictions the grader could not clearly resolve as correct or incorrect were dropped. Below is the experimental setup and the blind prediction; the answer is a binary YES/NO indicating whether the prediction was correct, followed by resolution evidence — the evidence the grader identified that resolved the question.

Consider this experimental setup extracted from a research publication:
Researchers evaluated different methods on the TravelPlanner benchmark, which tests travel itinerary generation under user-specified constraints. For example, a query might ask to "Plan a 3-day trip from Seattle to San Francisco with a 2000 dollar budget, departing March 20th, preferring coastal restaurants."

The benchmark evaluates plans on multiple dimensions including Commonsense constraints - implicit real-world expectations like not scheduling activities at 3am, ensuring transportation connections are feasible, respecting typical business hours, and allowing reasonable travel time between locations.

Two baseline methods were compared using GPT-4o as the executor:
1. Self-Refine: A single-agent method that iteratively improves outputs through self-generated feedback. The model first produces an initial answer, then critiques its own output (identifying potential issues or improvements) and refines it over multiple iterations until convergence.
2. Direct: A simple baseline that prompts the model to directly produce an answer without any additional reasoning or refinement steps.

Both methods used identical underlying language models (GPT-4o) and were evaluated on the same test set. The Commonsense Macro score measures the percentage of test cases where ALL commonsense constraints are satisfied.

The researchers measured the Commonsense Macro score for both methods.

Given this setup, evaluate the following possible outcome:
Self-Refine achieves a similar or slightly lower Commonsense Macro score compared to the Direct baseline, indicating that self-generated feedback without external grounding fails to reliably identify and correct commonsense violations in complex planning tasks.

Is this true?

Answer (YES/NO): NO